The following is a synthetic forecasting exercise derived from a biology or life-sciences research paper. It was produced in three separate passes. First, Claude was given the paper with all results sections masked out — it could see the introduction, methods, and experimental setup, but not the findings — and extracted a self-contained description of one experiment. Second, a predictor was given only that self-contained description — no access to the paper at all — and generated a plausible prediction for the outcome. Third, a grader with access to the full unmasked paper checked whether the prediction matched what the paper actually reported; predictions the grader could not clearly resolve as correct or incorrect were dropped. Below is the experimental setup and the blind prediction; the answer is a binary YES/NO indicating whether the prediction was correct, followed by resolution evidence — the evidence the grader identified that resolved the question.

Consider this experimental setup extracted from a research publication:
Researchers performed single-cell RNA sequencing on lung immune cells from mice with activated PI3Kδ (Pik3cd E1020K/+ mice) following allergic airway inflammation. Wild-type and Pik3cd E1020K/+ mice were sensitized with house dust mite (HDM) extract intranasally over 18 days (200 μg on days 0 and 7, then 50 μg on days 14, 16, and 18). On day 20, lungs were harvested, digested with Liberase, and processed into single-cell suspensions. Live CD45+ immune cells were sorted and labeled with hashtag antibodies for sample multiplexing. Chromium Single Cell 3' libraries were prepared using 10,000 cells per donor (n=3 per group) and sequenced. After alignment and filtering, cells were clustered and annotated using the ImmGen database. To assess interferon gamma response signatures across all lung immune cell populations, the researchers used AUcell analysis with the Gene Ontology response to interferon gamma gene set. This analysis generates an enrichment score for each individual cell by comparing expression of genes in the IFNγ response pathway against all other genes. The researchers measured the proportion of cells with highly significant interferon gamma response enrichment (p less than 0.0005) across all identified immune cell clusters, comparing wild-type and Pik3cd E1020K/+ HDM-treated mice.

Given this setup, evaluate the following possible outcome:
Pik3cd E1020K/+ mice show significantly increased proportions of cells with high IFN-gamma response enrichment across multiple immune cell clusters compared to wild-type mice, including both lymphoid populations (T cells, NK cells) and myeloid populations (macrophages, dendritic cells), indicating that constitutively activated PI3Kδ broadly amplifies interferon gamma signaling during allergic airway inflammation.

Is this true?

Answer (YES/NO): NO